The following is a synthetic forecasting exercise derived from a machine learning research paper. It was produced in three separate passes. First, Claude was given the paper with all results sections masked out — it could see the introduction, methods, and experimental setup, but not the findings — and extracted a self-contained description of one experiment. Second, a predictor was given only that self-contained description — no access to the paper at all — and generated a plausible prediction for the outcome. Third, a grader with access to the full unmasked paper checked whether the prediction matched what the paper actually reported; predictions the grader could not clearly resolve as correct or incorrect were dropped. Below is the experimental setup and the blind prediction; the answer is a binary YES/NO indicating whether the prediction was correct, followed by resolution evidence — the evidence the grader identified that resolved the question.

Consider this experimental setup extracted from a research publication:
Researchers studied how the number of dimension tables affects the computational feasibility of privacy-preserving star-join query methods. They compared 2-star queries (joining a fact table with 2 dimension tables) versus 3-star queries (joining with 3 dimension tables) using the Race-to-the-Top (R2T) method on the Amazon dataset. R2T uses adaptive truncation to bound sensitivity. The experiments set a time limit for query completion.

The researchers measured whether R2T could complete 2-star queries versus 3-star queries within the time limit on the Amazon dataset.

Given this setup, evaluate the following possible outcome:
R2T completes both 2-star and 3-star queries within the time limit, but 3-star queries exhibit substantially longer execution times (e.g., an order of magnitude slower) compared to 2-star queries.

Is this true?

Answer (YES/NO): NO